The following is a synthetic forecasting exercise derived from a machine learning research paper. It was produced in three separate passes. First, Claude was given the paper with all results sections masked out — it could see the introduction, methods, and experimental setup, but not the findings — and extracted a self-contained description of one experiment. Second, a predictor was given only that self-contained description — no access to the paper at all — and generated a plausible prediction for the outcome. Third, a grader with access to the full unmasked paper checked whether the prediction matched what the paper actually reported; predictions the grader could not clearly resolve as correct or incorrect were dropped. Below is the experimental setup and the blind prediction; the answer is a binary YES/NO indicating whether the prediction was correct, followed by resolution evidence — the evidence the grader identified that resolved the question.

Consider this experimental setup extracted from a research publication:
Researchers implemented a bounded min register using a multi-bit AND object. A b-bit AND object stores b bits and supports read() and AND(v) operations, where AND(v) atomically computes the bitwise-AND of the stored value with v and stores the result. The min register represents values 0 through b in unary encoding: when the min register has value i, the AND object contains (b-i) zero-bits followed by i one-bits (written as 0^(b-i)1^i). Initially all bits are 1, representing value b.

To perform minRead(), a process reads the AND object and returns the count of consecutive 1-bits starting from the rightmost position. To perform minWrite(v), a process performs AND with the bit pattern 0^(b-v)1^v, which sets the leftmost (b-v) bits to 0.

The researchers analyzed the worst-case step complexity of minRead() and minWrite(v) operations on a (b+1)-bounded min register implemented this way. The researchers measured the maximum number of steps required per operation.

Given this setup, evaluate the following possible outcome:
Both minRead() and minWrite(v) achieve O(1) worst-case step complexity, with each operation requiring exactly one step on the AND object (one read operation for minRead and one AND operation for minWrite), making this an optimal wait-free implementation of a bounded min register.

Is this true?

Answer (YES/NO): YES